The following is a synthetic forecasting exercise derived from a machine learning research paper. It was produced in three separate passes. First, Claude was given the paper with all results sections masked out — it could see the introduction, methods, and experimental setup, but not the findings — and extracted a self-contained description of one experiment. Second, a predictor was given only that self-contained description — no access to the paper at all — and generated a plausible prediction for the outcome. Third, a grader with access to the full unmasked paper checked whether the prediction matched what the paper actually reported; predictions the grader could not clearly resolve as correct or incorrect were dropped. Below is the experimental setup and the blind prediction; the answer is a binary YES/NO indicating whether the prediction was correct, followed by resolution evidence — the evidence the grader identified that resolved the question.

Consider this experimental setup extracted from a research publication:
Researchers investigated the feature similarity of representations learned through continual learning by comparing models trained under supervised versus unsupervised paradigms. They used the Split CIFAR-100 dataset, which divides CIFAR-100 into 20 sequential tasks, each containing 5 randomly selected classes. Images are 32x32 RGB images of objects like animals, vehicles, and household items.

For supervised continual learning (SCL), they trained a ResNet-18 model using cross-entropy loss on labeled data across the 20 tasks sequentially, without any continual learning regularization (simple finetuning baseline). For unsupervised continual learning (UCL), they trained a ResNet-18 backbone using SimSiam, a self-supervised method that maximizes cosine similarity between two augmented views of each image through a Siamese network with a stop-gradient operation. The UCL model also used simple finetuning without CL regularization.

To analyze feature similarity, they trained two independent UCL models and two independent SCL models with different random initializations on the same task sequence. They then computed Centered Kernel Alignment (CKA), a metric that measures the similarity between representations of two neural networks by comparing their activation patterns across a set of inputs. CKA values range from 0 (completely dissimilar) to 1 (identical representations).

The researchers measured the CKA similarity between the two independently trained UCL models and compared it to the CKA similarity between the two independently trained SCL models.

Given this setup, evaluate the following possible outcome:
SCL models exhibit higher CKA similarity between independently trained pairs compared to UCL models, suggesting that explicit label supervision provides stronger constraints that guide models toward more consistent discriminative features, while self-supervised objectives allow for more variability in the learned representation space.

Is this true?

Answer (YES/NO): NO